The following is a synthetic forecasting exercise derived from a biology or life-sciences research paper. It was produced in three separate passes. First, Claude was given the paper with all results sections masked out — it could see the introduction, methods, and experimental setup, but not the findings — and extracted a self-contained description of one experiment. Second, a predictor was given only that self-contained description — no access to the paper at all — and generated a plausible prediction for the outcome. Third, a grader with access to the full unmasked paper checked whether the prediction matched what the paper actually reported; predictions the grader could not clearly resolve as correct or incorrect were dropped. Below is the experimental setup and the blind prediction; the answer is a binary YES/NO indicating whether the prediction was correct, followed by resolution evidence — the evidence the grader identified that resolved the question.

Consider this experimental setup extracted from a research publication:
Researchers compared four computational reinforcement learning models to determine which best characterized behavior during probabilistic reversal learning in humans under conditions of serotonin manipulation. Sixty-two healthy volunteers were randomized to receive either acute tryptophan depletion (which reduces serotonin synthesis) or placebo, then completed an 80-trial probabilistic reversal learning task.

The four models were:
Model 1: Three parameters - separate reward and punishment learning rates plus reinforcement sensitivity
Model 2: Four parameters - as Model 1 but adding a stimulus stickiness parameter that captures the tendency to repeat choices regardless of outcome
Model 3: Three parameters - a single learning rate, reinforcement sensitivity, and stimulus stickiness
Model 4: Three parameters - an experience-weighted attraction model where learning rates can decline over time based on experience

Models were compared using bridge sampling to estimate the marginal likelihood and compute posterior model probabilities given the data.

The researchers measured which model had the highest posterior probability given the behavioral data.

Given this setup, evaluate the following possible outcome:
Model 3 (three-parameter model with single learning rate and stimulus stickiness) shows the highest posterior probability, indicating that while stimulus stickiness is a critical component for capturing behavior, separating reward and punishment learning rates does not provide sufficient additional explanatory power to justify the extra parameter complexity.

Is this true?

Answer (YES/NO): NO